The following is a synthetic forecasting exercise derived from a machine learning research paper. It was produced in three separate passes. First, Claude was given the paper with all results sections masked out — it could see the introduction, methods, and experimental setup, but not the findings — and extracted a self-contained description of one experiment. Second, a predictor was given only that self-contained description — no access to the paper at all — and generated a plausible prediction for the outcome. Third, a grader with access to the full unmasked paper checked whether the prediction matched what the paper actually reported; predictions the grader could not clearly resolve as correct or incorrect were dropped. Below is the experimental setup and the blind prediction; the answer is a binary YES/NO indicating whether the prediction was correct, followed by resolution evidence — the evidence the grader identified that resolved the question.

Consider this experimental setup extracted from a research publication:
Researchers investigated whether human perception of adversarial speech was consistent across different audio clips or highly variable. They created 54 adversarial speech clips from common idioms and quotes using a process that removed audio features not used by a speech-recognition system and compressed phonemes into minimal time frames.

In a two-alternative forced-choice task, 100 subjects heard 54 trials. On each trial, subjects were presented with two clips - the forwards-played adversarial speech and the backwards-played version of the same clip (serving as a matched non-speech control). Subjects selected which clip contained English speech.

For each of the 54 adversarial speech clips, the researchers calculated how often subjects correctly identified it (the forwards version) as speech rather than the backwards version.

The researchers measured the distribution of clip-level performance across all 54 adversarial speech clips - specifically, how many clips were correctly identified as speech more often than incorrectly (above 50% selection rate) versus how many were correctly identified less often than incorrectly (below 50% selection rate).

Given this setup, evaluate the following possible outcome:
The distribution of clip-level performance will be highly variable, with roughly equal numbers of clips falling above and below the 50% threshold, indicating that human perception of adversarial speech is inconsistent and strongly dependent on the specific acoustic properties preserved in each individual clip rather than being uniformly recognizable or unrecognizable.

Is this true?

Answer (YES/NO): NO